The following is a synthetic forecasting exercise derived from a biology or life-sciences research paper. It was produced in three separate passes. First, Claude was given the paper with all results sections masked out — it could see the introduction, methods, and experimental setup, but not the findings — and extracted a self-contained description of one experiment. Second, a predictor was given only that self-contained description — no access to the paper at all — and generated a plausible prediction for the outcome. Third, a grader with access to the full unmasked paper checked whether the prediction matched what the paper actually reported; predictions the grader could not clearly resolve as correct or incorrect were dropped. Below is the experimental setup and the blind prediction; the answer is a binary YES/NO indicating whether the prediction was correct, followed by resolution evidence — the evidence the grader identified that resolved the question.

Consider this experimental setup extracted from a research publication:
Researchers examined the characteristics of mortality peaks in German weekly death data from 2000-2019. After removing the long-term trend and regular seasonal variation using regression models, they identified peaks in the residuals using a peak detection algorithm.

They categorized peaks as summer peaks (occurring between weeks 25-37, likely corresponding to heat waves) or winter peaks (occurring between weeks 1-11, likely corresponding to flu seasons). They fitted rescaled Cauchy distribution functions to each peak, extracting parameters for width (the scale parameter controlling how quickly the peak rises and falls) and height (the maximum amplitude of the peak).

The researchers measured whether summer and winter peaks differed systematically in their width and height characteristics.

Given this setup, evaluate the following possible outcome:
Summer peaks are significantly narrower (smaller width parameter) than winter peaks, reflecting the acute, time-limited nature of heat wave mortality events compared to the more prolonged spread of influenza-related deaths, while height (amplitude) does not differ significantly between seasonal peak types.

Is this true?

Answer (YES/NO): YES